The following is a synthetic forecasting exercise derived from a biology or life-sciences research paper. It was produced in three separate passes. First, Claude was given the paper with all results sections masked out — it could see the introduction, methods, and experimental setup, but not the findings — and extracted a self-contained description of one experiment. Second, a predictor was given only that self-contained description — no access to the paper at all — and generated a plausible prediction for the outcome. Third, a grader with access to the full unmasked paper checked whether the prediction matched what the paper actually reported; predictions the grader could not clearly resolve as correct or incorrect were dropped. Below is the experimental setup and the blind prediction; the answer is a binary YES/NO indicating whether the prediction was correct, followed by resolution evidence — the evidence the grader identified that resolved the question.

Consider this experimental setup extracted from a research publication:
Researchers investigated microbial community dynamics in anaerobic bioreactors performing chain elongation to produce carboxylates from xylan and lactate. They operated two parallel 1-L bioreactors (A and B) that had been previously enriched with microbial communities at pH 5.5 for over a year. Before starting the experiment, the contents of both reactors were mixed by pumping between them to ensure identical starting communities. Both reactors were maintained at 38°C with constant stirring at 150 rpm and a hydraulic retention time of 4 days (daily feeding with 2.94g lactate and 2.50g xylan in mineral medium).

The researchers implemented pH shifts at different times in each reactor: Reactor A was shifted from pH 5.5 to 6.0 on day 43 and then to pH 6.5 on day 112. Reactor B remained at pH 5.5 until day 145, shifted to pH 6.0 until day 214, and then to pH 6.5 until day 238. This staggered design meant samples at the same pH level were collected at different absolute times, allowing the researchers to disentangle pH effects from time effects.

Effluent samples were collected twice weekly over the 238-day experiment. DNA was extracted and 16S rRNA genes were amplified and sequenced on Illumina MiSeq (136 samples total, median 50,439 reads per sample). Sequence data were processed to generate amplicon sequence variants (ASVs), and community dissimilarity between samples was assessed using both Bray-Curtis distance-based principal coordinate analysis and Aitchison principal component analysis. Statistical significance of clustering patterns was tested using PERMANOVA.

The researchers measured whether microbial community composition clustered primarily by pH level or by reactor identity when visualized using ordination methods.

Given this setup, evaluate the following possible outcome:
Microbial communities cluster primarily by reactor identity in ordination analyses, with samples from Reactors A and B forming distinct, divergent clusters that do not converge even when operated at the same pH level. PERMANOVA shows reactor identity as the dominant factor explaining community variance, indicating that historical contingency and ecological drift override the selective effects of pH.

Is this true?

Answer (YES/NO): NO